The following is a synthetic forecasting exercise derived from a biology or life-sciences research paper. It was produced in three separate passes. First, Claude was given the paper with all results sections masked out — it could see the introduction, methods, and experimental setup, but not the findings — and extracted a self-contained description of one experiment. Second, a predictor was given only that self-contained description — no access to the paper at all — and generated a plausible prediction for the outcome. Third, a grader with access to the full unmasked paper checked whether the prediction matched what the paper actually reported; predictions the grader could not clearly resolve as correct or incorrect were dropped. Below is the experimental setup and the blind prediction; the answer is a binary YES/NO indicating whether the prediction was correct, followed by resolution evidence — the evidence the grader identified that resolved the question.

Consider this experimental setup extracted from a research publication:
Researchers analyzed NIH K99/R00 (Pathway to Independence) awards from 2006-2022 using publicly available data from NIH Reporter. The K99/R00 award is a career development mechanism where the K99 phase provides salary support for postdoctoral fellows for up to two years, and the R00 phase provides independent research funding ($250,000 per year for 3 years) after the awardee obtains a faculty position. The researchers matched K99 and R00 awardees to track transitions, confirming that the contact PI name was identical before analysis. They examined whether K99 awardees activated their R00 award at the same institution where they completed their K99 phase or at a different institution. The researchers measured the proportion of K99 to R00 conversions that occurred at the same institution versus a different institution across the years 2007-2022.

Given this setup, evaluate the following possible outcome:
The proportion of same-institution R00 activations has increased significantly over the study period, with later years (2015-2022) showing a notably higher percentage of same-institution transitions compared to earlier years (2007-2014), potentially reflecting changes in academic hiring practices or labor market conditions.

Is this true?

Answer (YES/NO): NO